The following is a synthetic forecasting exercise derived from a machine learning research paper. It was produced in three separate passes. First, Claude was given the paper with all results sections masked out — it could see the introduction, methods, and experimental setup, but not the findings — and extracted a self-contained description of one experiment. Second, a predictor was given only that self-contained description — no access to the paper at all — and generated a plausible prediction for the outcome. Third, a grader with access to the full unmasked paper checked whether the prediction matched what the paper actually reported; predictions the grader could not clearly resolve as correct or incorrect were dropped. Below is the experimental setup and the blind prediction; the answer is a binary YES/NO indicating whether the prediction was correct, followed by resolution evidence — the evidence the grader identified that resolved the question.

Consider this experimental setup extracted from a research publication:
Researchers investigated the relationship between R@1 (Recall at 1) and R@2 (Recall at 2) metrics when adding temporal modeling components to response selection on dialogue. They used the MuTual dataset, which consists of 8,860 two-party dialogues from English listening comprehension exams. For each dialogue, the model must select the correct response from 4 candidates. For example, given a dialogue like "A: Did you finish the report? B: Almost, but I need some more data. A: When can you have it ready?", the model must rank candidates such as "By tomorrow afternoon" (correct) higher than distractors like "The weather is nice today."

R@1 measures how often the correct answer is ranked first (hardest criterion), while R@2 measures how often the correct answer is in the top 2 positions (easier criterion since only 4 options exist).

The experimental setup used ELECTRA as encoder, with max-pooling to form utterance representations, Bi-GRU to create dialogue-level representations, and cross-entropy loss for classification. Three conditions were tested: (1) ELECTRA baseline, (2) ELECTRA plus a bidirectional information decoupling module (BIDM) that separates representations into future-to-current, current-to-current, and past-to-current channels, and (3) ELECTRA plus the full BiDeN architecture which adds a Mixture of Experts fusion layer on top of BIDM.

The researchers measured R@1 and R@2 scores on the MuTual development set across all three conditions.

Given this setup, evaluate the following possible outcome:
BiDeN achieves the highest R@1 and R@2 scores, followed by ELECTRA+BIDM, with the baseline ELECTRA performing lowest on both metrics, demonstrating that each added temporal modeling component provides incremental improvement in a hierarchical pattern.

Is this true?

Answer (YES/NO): NO